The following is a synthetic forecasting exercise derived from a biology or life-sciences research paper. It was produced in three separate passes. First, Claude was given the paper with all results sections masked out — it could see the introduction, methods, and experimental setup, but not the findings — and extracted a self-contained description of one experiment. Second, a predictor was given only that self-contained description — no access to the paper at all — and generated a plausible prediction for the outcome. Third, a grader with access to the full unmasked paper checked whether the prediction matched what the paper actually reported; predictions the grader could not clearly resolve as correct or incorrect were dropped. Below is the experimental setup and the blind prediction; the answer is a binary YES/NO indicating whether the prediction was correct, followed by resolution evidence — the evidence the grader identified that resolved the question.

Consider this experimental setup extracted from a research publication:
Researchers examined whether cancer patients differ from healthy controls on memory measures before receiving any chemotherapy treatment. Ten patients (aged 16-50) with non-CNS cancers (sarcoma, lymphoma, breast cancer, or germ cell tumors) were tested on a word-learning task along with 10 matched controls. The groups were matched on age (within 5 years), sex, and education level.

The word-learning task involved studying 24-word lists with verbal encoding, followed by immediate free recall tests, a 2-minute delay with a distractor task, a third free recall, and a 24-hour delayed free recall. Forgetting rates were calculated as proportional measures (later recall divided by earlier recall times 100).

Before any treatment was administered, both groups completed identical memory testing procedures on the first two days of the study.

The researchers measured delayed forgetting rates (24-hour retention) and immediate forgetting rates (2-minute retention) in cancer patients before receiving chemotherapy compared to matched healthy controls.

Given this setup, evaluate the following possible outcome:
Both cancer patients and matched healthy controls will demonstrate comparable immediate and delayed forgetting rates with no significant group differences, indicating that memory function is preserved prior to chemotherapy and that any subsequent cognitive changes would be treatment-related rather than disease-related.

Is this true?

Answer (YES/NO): YES